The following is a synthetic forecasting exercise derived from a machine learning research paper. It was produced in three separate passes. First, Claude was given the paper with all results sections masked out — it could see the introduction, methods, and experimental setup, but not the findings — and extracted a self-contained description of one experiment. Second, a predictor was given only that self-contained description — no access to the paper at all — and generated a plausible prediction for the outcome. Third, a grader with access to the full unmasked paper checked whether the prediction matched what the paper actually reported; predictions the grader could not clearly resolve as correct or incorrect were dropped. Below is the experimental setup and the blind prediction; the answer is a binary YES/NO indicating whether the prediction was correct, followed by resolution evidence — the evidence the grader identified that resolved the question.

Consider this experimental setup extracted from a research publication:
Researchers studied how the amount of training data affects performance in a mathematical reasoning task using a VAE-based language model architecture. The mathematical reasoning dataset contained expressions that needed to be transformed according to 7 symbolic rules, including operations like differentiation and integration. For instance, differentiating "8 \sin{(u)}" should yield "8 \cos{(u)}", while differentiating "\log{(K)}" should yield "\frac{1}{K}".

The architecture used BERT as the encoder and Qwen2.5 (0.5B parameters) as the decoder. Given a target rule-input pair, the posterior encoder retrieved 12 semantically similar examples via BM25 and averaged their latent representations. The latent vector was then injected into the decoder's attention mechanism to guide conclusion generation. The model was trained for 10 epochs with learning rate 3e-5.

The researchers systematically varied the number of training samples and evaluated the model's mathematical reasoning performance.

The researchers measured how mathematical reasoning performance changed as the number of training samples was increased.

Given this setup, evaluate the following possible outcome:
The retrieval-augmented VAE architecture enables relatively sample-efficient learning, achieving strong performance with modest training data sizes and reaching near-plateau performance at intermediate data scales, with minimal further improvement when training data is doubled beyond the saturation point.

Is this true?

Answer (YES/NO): NO